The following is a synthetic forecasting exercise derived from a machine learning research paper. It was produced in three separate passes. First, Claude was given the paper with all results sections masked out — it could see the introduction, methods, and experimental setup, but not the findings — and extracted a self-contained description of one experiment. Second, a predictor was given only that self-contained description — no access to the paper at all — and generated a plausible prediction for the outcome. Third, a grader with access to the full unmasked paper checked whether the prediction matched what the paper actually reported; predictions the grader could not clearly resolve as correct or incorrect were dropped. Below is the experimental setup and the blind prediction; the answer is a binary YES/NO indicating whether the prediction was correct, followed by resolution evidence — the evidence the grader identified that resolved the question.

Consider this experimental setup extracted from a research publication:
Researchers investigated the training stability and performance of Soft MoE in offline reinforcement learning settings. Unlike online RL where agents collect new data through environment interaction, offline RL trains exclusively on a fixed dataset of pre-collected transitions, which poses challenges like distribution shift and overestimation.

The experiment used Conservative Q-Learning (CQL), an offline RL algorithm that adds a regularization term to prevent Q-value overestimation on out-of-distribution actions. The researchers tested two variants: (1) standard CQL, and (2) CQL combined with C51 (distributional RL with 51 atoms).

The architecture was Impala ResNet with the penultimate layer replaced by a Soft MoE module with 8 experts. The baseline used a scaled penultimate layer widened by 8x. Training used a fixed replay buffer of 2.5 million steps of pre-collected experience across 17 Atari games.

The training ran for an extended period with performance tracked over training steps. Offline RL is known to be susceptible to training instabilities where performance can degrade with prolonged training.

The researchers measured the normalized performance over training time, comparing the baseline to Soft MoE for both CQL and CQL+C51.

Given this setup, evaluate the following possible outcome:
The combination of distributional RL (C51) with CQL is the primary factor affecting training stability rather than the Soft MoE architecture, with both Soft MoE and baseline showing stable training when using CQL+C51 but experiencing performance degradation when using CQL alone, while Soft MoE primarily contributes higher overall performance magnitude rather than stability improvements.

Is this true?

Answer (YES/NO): NO